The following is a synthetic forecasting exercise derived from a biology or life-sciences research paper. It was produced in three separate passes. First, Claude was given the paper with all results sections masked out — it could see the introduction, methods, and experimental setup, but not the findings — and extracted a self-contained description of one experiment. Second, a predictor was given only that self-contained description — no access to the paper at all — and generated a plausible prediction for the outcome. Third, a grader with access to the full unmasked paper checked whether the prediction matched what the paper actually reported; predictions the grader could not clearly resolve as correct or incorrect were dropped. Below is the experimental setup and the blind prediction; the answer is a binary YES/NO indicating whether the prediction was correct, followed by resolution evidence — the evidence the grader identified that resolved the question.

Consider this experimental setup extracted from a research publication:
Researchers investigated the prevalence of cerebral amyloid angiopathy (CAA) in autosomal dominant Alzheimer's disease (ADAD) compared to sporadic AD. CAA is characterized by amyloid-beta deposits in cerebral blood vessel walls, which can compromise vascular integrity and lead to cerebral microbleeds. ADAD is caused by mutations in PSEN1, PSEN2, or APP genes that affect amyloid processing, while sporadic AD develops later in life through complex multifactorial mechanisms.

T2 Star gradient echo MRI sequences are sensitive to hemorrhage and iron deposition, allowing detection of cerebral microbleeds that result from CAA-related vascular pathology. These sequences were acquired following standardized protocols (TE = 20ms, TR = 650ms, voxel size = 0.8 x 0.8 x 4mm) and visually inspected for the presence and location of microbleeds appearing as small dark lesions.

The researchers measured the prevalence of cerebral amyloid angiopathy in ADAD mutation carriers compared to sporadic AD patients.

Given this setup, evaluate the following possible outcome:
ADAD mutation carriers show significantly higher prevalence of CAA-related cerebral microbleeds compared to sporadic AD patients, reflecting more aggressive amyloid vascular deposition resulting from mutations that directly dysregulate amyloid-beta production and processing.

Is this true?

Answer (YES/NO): YES